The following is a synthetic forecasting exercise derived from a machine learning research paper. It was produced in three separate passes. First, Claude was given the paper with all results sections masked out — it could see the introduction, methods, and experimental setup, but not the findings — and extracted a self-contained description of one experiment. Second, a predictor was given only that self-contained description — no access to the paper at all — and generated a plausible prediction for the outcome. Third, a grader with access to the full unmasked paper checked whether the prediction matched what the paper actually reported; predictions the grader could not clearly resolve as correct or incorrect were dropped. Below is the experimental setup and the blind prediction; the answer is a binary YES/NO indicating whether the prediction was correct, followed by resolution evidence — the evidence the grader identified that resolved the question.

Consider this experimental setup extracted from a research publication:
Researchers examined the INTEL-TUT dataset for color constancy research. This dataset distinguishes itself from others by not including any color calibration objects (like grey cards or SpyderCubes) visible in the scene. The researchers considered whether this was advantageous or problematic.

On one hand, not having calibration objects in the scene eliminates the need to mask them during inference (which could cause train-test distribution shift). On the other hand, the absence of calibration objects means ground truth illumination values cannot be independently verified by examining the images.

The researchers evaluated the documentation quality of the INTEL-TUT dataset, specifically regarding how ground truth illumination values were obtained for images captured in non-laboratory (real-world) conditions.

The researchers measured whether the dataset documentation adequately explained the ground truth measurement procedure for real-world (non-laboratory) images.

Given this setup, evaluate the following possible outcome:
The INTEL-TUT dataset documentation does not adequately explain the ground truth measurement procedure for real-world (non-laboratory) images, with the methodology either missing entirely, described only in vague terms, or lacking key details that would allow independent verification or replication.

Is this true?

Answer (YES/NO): YES